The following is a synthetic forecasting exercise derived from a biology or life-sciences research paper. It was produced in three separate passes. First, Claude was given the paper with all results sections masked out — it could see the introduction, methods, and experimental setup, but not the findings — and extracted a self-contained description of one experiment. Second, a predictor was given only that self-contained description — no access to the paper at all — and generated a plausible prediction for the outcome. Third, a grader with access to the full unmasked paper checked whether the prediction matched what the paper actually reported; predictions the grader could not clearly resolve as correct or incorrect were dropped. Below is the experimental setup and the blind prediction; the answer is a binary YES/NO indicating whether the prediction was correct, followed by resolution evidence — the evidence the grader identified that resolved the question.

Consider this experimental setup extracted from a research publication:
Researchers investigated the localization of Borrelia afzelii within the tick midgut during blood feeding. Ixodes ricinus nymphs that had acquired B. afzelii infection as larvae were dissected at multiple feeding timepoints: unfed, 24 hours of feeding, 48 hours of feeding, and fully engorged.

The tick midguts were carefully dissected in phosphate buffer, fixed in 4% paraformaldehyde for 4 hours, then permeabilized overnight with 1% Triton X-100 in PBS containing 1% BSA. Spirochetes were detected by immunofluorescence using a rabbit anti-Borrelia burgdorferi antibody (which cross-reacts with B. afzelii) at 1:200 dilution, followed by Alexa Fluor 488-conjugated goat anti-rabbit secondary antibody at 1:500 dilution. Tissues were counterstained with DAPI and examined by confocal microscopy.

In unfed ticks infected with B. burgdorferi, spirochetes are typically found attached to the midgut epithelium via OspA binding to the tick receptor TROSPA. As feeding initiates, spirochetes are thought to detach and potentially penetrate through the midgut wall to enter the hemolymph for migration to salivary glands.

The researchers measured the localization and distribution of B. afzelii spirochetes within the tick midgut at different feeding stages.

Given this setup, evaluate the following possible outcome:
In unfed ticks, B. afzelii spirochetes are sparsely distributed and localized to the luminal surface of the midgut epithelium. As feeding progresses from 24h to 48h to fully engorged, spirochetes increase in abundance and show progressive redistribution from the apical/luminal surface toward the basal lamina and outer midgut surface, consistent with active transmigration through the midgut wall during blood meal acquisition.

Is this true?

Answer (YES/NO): NO